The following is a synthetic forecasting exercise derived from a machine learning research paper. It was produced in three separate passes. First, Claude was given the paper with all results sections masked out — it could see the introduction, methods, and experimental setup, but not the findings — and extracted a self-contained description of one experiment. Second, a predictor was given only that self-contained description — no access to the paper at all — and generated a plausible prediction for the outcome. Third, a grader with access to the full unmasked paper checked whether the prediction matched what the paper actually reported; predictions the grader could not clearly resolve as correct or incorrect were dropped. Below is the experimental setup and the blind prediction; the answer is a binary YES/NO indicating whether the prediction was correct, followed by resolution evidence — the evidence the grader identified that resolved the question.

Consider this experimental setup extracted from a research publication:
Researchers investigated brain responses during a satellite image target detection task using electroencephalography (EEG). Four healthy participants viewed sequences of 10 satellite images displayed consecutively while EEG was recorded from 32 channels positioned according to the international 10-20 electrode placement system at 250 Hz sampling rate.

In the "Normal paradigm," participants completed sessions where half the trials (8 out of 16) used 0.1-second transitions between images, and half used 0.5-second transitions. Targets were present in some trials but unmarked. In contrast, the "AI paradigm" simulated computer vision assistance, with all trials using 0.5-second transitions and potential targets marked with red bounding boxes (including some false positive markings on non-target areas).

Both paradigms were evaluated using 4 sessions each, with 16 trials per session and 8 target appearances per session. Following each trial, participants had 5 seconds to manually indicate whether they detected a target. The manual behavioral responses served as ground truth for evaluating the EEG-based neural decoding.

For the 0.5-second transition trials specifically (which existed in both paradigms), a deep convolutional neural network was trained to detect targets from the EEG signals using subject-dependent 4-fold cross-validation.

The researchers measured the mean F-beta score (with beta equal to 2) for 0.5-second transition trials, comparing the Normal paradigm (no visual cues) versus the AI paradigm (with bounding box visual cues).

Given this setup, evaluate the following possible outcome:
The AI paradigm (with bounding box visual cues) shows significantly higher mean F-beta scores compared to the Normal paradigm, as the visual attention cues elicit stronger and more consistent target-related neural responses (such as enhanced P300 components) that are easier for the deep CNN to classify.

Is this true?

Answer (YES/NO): NO